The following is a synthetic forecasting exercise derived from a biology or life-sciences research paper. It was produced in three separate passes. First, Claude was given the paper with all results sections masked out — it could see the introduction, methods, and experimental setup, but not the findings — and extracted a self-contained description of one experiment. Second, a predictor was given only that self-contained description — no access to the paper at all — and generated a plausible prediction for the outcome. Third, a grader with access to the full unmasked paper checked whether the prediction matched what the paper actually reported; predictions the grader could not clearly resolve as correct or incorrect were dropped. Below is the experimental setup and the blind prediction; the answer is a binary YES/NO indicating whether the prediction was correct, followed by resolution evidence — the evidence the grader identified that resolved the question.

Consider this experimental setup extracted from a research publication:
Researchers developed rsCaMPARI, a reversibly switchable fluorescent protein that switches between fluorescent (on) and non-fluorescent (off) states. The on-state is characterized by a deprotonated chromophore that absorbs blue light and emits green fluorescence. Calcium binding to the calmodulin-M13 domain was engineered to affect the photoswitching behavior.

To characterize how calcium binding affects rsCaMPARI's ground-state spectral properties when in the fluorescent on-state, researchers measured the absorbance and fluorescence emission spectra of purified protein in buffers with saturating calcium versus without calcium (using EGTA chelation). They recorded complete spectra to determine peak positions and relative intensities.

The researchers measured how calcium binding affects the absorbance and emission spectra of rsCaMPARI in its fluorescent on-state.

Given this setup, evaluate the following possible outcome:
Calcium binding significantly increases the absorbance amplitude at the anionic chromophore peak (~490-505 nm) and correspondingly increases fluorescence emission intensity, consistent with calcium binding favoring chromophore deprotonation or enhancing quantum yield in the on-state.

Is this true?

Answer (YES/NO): NO